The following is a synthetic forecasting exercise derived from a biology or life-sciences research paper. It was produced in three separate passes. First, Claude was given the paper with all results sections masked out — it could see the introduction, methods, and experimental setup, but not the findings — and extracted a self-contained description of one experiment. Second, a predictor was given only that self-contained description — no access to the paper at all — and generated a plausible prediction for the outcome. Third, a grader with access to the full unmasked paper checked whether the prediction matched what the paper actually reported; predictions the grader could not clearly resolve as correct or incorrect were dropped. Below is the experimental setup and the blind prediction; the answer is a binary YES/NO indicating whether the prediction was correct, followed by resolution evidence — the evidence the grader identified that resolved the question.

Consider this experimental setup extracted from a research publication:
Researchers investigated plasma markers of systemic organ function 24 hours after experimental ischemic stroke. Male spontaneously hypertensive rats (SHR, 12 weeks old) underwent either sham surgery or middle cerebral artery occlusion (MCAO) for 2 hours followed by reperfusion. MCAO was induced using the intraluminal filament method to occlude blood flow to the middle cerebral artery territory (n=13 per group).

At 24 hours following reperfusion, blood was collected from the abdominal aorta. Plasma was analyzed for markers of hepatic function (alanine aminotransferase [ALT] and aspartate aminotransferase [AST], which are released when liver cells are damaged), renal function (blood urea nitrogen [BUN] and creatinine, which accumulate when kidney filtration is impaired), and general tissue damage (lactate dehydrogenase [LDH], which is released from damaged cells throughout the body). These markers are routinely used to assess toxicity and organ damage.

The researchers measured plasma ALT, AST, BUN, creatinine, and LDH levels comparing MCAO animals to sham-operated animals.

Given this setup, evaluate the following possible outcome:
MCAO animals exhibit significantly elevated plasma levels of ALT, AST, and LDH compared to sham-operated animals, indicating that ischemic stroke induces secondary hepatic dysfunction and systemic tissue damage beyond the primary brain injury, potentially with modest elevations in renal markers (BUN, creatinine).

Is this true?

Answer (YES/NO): NO